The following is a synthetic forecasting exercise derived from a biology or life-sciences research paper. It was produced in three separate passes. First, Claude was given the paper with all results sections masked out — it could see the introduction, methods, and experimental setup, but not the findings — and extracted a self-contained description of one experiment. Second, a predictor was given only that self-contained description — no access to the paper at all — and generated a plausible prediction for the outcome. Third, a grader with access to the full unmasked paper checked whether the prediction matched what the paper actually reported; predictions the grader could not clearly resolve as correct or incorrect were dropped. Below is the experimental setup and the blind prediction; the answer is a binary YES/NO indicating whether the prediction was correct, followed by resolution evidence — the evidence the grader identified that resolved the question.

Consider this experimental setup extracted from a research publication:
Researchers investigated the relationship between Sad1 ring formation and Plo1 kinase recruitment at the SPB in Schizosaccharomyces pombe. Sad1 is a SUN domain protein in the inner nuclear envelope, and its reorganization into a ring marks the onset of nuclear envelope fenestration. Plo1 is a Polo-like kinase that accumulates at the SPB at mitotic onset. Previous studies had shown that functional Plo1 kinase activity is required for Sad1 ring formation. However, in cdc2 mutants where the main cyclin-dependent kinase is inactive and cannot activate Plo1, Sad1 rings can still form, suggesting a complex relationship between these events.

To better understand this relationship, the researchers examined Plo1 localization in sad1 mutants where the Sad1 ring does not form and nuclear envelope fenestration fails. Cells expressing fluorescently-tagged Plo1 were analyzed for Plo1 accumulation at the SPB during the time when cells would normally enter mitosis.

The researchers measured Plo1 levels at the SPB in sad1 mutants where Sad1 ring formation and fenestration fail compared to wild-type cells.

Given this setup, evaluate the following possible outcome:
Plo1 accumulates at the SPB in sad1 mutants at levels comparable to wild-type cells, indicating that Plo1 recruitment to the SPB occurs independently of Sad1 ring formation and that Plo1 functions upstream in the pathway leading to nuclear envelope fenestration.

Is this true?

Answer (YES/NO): NO